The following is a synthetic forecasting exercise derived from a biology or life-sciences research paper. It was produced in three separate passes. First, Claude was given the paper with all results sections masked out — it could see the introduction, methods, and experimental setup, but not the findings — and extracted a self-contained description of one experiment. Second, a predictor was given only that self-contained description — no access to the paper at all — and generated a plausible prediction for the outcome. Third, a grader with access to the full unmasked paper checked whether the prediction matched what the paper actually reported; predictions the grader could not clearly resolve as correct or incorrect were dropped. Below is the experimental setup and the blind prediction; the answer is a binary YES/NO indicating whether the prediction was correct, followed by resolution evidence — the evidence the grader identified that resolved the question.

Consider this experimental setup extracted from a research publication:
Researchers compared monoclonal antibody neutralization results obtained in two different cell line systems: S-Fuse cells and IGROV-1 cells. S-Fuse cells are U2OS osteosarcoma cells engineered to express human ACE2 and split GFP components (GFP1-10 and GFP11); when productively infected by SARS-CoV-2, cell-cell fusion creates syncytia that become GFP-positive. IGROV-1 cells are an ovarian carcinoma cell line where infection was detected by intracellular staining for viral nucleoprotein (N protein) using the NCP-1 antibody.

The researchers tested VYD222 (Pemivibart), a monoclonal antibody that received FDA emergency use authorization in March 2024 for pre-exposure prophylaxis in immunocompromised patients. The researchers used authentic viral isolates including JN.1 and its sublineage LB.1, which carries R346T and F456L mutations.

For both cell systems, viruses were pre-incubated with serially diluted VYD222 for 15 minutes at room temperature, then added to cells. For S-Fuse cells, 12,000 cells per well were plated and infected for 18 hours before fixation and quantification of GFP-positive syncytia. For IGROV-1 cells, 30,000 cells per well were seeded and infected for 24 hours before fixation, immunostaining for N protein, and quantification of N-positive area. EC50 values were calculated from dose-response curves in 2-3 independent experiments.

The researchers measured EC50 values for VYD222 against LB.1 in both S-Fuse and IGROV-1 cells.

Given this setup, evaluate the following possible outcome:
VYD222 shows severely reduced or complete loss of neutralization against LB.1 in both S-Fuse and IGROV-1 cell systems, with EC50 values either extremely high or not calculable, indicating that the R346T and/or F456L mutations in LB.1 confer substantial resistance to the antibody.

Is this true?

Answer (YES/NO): NO